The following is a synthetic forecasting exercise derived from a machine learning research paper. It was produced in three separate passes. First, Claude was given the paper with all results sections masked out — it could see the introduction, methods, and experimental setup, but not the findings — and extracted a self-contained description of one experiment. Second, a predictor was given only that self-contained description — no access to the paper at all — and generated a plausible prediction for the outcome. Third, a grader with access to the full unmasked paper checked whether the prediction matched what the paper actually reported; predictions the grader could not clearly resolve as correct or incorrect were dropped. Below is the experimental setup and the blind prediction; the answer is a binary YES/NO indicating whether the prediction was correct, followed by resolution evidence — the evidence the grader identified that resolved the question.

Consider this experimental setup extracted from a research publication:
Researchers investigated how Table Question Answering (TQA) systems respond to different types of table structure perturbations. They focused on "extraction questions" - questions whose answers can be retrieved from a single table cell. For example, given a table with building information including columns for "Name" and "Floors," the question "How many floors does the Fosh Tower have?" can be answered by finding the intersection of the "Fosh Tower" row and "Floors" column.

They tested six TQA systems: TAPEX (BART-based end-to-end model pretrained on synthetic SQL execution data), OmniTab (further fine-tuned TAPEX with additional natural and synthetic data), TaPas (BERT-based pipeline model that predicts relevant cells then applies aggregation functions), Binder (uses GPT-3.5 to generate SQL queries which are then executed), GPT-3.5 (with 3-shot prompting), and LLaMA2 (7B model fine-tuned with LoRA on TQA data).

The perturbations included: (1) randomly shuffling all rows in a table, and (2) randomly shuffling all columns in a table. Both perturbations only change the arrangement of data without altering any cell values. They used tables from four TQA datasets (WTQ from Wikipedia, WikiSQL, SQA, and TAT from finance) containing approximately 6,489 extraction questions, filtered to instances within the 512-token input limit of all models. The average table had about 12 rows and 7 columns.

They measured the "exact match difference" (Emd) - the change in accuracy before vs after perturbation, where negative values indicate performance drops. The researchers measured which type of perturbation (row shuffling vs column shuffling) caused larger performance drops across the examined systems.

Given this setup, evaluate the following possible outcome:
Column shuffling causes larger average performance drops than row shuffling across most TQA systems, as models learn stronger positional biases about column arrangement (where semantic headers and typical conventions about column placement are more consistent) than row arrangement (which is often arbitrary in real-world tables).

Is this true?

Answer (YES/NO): YES